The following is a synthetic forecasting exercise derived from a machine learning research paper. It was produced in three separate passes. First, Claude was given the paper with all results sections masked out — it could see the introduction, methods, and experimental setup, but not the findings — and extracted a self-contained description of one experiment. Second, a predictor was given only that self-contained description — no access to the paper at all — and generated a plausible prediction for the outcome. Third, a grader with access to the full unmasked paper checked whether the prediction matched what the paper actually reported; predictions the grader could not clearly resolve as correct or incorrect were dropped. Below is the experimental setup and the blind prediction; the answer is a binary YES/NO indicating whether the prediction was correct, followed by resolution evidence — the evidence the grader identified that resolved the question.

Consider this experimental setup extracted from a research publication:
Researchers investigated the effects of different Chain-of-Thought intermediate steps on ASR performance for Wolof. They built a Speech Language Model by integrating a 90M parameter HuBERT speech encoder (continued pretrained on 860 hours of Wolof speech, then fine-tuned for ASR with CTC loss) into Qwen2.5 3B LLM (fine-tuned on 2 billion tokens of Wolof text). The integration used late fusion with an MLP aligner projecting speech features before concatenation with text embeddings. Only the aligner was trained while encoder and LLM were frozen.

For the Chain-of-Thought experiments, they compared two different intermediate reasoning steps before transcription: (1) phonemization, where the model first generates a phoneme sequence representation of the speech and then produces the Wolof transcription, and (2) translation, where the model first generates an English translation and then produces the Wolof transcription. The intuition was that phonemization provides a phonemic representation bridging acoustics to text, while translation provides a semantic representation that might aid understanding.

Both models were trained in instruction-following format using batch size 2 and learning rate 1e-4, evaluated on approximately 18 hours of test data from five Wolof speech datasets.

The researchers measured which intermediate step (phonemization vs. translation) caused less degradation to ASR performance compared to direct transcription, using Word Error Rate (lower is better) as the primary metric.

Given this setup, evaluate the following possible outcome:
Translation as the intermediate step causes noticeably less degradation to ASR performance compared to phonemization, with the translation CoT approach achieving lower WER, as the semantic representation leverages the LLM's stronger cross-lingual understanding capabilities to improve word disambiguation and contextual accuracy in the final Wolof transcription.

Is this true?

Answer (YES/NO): YES